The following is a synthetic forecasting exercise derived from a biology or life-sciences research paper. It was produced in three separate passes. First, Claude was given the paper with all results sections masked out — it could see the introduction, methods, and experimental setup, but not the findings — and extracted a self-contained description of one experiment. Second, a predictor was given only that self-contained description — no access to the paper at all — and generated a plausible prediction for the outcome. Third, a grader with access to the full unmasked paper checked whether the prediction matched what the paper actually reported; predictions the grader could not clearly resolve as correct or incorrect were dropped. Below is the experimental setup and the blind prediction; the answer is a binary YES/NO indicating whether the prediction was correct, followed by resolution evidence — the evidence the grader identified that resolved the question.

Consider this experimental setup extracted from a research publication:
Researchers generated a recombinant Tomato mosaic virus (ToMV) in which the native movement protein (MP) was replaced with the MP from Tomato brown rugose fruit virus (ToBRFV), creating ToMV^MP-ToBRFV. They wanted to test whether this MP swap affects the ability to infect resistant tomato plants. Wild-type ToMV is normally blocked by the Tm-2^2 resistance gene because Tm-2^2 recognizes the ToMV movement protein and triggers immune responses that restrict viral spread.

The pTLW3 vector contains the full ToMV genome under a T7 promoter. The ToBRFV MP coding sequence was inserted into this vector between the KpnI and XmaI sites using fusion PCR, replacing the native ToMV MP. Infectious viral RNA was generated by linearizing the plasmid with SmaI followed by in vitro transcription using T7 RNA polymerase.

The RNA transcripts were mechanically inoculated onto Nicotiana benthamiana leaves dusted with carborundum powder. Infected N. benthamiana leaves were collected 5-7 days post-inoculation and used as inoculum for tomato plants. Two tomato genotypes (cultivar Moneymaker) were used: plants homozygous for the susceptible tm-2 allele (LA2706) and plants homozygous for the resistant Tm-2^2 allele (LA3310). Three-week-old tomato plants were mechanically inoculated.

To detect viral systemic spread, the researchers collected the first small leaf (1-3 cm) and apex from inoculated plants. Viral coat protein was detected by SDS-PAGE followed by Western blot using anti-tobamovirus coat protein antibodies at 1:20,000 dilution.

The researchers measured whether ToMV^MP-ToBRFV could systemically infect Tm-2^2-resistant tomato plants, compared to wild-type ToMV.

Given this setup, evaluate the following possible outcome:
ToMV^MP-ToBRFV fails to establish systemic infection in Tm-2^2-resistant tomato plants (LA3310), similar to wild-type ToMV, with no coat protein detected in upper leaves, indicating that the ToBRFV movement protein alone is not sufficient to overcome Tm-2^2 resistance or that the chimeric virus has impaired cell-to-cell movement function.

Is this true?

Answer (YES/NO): NO